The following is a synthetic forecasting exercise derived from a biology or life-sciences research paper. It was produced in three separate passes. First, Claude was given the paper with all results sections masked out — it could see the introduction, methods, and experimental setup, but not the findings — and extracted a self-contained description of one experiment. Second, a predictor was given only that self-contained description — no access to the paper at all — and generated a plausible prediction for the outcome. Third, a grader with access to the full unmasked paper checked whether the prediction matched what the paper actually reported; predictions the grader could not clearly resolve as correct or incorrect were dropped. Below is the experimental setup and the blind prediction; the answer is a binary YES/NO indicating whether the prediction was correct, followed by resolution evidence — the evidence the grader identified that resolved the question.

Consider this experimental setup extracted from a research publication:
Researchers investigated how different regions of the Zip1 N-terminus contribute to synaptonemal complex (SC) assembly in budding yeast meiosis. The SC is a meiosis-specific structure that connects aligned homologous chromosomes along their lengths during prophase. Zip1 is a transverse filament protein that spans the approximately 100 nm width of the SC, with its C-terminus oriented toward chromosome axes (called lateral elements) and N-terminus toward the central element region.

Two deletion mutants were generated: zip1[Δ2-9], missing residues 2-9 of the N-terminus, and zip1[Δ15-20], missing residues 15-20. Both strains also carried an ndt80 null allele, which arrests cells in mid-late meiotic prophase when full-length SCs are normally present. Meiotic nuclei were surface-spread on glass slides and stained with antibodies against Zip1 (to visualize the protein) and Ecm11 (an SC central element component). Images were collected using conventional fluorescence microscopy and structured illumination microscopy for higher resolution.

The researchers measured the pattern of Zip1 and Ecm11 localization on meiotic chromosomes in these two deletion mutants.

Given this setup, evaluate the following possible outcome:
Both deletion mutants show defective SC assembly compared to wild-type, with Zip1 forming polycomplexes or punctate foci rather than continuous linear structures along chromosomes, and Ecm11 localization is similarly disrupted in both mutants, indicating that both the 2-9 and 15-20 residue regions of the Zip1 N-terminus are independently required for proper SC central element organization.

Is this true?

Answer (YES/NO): NO